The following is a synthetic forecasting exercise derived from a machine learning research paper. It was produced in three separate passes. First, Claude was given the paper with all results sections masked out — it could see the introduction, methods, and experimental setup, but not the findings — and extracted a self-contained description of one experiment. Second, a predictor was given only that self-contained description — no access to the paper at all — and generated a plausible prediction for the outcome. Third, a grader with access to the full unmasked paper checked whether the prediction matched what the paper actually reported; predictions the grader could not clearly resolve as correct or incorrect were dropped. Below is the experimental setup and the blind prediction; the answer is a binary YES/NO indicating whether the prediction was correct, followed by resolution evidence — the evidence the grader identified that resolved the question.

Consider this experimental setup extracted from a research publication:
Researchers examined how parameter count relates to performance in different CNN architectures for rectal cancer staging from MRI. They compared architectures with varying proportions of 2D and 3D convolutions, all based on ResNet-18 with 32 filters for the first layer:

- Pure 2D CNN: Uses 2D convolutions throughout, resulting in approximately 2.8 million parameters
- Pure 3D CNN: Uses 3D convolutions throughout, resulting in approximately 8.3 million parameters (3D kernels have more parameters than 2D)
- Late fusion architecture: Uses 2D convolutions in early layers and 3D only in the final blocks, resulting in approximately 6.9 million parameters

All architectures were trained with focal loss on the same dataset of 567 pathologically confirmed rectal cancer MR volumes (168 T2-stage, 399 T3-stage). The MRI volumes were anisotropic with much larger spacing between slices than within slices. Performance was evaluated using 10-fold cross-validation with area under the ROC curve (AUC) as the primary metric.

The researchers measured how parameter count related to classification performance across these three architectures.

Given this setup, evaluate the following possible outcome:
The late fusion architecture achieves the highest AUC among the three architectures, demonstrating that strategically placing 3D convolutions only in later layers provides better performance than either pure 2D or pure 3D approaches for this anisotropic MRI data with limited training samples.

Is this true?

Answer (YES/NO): YES